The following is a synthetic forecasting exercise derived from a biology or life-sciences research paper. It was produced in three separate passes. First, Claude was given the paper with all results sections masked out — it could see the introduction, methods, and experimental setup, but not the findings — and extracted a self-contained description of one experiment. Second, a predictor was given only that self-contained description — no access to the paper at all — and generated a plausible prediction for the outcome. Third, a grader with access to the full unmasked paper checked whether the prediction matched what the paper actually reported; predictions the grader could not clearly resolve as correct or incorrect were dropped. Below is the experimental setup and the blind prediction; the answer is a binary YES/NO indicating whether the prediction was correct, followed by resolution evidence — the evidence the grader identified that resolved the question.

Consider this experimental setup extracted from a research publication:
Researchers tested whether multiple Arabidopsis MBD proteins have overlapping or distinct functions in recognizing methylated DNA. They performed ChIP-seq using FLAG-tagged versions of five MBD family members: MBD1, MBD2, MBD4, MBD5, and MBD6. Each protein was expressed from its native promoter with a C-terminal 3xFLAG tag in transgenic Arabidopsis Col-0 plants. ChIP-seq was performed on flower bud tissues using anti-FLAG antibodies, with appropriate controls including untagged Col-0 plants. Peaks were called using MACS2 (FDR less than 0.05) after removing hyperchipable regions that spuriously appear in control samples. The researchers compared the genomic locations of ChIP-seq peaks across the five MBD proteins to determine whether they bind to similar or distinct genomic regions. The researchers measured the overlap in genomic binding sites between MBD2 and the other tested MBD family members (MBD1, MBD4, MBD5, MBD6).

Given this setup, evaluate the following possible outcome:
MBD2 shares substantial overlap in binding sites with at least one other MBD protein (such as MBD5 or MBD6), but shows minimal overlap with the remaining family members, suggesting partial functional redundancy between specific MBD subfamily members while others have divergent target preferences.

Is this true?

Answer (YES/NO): NO